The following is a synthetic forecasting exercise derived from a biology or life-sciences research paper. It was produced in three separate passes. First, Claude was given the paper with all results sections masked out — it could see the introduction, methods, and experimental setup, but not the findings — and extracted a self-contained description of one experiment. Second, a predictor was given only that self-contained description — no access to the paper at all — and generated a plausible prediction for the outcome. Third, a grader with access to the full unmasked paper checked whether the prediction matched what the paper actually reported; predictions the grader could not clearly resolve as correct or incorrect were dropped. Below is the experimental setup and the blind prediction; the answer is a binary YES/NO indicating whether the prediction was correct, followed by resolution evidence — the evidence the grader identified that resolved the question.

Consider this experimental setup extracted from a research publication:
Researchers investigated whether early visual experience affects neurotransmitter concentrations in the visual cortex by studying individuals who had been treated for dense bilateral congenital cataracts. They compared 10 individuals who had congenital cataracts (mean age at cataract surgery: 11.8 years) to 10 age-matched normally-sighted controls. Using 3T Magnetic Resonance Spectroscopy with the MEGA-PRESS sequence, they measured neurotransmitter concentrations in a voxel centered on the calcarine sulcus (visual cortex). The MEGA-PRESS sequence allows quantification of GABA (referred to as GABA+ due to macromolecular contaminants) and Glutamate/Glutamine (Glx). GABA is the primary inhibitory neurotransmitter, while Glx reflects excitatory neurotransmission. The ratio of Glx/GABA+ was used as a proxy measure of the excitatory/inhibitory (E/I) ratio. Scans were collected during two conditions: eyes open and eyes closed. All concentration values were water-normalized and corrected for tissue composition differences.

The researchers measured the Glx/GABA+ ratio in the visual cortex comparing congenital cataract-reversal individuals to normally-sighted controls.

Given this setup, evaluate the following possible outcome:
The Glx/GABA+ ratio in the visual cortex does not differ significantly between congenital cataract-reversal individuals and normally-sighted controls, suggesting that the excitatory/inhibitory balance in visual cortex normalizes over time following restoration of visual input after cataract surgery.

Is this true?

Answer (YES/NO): NO